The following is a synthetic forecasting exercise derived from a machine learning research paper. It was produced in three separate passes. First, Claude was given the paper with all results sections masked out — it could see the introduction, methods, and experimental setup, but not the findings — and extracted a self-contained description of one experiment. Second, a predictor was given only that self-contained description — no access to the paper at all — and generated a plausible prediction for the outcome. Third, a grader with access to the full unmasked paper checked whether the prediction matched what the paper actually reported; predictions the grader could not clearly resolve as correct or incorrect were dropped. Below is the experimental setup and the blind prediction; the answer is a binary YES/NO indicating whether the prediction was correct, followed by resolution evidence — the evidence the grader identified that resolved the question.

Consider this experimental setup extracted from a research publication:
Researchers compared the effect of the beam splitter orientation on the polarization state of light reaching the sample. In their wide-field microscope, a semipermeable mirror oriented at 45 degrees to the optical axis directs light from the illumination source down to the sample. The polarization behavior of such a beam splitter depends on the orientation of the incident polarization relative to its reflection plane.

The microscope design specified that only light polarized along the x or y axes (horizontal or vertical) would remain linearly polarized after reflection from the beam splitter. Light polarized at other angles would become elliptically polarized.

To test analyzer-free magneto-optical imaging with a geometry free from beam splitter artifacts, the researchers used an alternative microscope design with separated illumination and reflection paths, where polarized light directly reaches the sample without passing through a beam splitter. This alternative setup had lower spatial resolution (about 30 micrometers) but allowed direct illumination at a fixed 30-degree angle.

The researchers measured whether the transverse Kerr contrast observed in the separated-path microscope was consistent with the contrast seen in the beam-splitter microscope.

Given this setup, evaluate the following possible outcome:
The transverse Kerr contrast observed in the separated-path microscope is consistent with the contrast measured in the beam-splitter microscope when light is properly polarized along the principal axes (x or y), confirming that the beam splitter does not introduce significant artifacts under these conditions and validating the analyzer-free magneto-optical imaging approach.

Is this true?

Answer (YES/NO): YES